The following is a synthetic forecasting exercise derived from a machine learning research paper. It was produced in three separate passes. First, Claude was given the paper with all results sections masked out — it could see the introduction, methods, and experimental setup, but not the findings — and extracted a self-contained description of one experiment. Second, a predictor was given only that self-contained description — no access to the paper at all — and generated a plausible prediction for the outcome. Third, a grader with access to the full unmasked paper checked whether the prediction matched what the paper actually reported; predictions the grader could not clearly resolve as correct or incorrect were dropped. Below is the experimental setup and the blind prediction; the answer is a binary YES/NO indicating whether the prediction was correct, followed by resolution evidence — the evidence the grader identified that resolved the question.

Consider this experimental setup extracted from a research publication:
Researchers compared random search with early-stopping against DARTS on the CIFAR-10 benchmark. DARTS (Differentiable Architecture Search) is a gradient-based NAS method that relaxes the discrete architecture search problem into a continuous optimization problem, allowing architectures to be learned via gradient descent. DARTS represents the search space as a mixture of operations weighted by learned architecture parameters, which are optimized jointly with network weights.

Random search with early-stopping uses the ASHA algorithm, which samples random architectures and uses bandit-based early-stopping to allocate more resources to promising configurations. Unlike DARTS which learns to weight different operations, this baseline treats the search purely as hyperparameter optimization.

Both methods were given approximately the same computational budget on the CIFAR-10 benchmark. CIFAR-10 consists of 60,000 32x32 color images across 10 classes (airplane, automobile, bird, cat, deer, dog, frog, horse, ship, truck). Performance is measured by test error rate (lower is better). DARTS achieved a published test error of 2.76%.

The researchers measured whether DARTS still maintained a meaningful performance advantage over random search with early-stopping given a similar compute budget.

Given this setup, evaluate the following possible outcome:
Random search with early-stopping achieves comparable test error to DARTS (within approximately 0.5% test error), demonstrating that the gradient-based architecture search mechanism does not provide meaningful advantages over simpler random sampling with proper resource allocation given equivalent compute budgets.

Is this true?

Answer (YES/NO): NO